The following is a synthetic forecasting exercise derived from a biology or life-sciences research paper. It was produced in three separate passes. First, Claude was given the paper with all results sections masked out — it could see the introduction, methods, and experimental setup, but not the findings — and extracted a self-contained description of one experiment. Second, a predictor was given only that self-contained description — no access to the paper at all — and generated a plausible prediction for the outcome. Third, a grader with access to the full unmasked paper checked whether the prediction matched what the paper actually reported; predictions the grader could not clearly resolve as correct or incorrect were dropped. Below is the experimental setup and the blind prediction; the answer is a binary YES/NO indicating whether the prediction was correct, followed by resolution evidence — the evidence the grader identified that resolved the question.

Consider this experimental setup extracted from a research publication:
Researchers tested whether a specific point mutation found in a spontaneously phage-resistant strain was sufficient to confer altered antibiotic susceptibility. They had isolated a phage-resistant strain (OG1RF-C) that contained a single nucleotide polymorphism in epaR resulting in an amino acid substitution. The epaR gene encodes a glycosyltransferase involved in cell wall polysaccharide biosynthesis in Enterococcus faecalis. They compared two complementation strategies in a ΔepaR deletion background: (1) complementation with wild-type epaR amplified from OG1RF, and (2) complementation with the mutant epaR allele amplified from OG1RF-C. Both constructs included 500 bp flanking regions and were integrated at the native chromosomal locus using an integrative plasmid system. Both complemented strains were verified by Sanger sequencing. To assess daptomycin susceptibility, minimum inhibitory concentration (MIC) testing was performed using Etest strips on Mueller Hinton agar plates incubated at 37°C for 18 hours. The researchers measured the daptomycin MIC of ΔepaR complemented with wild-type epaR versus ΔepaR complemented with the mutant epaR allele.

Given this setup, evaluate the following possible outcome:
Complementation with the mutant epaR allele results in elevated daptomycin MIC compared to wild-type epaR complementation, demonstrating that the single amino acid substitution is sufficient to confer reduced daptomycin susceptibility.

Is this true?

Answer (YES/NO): NO